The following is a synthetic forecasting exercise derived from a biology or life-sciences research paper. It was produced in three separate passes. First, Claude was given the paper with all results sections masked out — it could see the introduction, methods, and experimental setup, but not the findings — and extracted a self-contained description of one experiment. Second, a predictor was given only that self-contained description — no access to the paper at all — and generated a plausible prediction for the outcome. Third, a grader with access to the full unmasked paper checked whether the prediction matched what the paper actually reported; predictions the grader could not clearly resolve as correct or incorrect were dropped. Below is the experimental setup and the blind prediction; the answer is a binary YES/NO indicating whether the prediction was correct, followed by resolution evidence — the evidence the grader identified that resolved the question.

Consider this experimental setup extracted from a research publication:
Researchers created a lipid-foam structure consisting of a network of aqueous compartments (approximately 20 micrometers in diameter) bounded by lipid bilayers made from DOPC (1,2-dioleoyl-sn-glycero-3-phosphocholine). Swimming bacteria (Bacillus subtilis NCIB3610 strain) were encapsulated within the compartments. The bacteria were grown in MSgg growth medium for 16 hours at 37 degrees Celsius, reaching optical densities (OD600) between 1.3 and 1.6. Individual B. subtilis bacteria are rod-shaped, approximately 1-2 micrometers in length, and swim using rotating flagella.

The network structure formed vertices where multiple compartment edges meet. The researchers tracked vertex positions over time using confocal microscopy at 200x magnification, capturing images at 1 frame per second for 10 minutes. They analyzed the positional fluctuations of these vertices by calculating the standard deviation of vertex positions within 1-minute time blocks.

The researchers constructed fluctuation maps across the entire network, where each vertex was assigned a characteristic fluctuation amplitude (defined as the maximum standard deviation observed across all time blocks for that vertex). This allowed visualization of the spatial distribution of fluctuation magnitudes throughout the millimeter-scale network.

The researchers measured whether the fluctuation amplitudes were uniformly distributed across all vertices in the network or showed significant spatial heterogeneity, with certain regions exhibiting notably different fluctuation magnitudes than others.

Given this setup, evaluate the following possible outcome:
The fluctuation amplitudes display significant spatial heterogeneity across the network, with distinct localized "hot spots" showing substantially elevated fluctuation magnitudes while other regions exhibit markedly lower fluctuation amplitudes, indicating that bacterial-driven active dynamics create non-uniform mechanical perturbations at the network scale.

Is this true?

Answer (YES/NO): YES